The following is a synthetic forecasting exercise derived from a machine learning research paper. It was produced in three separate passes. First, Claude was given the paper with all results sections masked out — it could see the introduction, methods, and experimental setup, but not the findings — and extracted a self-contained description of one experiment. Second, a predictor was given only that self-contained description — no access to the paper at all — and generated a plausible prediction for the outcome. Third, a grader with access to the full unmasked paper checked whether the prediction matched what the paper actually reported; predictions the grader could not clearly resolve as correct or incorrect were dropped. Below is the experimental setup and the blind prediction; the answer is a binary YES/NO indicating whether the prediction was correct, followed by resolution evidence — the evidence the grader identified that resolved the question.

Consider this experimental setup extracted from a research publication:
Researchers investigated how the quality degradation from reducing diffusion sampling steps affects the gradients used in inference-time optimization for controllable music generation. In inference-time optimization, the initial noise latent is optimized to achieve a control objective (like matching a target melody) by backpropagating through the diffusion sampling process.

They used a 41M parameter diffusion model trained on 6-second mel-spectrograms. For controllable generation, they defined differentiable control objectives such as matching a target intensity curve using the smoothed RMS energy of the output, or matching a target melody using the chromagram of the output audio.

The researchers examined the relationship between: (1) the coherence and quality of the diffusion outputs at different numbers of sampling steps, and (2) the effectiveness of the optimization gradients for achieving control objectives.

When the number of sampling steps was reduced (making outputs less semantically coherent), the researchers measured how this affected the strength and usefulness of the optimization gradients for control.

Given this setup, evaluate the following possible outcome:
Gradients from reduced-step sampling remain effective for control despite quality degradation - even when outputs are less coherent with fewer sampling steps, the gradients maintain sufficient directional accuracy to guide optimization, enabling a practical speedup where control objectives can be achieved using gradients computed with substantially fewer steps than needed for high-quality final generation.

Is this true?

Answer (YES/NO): NO